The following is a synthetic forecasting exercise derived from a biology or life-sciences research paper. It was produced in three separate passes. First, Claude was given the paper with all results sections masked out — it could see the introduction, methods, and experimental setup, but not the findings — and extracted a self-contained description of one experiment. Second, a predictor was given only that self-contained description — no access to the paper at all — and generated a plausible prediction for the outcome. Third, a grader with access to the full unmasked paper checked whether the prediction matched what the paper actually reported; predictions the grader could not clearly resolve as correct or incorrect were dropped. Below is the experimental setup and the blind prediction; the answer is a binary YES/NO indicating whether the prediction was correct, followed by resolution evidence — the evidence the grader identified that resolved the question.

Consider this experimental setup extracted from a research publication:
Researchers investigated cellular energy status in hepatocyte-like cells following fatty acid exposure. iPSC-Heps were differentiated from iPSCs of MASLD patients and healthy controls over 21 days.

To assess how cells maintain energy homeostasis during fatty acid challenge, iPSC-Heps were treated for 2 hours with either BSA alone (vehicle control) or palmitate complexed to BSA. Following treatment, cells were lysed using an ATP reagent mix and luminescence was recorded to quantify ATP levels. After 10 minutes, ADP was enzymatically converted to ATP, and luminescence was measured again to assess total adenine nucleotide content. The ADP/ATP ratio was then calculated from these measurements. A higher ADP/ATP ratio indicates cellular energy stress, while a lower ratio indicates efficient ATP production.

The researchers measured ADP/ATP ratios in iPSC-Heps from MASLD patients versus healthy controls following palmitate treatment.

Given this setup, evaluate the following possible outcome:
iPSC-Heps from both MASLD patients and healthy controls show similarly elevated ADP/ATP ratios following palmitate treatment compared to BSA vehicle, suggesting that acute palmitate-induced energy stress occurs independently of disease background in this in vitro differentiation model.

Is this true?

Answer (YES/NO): NO